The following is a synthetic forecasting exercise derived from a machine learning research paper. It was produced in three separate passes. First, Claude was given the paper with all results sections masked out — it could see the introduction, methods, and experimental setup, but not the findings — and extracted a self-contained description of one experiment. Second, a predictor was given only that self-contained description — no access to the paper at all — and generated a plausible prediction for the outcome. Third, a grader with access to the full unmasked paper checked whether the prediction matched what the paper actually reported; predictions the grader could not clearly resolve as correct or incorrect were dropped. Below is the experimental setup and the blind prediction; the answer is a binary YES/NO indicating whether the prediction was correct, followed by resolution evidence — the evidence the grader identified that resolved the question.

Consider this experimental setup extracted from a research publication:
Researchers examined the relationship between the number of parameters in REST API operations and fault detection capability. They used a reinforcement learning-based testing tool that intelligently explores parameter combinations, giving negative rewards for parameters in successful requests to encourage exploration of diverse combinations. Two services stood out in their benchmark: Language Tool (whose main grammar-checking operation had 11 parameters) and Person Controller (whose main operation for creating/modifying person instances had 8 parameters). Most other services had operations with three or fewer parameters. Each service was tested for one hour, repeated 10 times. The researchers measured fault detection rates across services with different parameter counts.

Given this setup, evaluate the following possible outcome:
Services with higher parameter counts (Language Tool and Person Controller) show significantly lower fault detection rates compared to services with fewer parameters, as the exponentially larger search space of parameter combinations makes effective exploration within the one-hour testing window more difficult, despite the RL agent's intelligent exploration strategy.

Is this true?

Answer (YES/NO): NO